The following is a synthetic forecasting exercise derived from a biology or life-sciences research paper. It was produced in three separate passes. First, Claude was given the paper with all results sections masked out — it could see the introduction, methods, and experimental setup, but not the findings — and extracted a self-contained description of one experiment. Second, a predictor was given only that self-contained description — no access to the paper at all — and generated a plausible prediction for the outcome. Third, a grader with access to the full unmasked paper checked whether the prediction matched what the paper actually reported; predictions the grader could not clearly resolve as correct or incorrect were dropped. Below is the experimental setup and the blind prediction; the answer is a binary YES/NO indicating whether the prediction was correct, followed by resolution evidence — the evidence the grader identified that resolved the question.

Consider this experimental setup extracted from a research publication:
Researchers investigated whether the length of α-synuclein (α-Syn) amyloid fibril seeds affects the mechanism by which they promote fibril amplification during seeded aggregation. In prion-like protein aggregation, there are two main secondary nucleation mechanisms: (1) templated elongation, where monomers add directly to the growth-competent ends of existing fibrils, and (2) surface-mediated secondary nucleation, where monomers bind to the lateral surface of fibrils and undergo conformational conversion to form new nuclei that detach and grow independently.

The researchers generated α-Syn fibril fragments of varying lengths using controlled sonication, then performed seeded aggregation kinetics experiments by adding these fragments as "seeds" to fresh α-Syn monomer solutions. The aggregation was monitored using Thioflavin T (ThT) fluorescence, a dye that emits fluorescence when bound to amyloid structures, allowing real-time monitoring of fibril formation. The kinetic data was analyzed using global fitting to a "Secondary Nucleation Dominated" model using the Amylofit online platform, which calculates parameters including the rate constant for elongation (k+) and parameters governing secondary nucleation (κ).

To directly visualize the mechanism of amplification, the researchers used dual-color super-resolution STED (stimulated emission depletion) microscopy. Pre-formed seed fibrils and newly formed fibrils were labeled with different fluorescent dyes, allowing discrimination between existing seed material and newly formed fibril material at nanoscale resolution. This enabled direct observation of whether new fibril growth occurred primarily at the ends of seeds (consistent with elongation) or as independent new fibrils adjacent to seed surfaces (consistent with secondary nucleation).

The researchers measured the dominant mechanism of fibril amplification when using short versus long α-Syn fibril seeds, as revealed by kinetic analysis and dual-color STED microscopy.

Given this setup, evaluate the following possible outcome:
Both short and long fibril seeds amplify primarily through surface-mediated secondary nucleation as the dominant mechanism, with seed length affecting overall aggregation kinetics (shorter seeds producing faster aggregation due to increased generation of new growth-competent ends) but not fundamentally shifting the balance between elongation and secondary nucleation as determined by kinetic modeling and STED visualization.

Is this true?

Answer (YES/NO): NO